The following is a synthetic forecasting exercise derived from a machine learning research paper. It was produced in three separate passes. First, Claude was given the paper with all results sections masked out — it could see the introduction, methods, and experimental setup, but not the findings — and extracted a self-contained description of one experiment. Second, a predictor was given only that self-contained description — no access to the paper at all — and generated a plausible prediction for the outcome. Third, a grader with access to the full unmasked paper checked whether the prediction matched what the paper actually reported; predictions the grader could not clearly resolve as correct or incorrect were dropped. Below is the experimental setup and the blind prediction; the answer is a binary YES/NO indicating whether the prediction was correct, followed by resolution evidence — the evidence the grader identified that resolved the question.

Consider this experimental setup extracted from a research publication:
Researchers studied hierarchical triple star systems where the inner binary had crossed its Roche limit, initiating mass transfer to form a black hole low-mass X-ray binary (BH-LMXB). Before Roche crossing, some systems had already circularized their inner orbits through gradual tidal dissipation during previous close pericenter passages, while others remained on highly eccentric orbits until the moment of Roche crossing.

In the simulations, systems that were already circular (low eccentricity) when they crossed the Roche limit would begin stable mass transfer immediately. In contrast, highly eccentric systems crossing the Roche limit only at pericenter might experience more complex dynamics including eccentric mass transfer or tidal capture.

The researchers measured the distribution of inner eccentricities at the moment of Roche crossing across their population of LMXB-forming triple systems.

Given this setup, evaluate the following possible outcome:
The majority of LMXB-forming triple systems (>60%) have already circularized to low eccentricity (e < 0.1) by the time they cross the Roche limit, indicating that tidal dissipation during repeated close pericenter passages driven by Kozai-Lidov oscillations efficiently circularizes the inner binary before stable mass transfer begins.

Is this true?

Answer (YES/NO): NO